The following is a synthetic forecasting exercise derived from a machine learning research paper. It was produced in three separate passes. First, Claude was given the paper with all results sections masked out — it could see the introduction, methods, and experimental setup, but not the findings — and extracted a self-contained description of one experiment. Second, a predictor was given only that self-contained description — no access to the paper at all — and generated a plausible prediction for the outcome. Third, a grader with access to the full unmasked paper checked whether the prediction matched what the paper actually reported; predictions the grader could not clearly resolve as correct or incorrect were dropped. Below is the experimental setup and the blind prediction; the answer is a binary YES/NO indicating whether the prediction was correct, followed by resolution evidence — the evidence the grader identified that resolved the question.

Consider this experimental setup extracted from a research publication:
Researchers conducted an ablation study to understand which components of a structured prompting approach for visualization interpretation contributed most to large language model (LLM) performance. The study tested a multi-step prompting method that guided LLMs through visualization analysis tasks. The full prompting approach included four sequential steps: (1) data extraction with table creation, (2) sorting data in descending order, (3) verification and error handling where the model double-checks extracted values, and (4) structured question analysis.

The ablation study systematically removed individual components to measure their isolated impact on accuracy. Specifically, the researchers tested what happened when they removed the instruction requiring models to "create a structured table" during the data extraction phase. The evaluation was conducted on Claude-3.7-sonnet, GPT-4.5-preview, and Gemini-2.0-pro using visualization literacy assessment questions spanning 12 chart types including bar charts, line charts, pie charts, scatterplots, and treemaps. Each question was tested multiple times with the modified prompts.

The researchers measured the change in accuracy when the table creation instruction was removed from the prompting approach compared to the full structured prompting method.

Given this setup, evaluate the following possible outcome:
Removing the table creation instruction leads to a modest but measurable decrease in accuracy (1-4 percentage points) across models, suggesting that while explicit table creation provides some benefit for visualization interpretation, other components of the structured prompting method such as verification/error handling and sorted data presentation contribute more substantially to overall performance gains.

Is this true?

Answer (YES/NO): NO